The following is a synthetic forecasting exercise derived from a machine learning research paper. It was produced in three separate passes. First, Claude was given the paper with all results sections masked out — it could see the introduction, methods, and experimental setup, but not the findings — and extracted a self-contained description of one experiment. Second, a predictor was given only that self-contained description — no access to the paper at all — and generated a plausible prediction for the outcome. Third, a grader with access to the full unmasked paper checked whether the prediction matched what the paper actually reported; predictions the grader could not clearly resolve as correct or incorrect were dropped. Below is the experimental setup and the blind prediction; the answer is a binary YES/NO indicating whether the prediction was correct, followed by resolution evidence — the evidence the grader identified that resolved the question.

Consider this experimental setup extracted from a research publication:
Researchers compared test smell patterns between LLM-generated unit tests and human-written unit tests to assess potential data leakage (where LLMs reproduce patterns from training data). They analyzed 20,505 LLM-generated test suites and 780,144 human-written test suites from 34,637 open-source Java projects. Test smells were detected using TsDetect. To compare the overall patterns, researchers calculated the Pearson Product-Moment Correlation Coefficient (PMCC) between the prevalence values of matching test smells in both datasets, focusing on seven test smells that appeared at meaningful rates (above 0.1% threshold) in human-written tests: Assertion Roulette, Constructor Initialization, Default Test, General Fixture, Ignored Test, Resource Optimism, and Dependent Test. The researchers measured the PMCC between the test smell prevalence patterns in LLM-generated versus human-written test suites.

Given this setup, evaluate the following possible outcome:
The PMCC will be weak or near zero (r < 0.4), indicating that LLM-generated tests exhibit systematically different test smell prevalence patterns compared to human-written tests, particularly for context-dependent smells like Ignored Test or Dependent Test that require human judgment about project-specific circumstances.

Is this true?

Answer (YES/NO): NO